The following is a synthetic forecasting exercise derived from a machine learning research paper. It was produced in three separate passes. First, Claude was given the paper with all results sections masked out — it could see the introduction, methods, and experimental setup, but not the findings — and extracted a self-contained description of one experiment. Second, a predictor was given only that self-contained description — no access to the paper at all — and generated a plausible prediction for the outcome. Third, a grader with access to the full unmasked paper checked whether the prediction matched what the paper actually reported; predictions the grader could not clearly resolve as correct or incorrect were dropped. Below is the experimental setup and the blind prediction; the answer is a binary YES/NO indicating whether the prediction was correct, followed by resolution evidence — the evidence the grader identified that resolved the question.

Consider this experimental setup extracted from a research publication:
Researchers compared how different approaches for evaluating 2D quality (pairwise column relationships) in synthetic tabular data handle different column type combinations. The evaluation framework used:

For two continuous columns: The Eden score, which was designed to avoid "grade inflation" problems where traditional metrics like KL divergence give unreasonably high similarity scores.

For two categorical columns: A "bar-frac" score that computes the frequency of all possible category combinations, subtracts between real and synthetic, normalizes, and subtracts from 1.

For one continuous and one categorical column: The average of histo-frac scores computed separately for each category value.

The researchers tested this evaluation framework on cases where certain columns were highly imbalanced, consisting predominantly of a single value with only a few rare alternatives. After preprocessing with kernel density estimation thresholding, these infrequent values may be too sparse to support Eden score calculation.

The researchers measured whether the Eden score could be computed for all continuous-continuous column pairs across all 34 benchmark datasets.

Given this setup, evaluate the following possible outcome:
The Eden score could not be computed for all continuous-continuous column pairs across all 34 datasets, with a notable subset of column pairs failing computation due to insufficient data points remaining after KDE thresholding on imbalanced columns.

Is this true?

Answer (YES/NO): NO